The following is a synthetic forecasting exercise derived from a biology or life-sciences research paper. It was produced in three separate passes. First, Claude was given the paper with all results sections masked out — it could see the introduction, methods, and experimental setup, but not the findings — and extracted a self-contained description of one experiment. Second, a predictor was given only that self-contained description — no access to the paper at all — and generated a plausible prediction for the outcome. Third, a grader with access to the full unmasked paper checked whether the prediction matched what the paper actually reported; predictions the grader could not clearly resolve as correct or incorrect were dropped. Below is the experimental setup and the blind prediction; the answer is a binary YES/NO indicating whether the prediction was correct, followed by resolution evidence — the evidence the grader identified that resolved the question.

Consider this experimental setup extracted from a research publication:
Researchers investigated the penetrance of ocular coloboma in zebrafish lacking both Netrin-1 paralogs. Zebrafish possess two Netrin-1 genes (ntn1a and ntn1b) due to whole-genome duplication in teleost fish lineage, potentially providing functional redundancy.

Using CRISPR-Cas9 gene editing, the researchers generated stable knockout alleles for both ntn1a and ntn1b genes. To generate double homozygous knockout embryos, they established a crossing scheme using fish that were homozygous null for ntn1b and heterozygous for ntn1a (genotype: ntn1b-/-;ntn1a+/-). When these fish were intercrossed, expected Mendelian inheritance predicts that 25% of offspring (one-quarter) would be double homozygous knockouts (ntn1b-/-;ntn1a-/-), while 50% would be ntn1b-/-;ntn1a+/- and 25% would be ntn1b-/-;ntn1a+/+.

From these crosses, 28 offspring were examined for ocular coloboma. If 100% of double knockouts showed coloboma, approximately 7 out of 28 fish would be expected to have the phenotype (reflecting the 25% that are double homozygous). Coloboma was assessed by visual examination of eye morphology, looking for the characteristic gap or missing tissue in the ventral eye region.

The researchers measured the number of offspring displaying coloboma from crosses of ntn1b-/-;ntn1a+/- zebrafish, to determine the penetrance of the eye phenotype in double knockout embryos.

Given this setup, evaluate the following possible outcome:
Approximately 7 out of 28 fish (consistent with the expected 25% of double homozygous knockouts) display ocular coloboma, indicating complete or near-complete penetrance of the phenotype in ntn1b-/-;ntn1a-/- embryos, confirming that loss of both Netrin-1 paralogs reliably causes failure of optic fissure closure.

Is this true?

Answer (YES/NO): NO